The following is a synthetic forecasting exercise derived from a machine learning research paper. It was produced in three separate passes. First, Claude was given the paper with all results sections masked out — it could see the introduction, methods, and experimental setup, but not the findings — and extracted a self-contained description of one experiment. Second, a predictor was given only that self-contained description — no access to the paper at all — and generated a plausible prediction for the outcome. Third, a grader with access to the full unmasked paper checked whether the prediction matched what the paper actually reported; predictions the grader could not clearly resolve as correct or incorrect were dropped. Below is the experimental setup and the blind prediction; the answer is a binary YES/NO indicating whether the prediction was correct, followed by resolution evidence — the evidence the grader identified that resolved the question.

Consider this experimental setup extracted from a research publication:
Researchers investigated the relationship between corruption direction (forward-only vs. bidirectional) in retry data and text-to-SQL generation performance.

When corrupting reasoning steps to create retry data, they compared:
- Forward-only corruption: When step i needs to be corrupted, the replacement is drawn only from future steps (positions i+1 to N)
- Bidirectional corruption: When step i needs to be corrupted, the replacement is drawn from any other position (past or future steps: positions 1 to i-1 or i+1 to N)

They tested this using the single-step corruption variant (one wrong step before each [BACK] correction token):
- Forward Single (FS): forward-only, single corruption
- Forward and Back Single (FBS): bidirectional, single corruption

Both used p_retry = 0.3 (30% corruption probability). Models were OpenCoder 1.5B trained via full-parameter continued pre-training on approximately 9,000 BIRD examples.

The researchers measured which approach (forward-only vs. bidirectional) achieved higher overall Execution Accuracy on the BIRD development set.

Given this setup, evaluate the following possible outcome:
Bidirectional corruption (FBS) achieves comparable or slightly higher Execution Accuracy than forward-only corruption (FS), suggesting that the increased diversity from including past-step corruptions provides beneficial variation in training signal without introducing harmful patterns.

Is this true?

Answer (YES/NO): NO